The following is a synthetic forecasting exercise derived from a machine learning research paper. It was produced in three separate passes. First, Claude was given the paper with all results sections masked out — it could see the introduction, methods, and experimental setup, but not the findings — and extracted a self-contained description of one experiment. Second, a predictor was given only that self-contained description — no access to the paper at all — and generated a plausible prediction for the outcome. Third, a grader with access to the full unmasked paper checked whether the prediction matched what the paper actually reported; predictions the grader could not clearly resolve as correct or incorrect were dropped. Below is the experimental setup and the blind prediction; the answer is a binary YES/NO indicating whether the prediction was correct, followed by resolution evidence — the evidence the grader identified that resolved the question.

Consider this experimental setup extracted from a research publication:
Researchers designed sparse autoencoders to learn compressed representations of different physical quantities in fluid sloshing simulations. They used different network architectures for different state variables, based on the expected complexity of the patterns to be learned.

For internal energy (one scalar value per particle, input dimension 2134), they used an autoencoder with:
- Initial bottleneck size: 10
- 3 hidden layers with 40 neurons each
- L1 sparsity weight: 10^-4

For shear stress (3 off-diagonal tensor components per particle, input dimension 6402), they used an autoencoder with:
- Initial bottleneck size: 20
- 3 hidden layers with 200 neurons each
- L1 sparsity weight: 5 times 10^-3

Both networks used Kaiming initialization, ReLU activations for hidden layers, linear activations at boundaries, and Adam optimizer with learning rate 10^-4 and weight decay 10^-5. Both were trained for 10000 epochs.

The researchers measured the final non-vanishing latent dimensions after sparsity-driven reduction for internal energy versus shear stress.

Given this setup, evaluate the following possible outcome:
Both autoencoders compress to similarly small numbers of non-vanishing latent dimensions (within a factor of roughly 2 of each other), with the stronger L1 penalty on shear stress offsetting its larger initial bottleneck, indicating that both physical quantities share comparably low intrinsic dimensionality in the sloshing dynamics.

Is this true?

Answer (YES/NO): YES